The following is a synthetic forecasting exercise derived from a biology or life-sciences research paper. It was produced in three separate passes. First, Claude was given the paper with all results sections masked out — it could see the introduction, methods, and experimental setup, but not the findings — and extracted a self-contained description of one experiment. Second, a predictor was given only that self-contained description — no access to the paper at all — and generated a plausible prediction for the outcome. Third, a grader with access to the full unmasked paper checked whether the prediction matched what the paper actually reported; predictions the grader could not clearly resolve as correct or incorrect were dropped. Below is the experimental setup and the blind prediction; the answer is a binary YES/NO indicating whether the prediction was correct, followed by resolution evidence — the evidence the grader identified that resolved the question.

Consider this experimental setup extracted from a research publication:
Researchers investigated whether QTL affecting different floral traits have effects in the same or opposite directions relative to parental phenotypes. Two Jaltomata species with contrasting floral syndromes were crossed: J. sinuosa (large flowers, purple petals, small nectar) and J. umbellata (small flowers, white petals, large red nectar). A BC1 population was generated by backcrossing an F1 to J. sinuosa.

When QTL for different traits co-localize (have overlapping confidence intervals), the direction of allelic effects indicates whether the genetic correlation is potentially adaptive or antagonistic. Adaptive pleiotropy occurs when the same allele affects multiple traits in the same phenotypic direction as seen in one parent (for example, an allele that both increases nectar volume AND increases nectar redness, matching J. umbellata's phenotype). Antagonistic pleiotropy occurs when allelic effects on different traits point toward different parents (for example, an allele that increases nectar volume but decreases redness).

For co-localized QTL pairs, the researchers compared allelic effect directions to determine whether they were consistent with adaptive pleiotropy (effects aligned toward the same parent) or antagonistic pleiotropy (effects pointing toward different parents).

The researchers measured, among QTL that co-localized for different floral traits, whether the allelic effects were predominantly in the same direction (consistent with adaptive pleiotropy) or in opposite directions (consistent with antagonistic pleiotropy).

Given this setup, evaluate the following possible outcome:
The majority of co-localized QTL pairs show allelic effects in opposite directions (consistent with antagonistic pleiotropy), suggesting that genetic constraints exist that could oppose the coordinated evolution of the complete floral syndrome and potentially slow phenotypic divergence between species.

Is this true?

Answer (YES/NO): NO